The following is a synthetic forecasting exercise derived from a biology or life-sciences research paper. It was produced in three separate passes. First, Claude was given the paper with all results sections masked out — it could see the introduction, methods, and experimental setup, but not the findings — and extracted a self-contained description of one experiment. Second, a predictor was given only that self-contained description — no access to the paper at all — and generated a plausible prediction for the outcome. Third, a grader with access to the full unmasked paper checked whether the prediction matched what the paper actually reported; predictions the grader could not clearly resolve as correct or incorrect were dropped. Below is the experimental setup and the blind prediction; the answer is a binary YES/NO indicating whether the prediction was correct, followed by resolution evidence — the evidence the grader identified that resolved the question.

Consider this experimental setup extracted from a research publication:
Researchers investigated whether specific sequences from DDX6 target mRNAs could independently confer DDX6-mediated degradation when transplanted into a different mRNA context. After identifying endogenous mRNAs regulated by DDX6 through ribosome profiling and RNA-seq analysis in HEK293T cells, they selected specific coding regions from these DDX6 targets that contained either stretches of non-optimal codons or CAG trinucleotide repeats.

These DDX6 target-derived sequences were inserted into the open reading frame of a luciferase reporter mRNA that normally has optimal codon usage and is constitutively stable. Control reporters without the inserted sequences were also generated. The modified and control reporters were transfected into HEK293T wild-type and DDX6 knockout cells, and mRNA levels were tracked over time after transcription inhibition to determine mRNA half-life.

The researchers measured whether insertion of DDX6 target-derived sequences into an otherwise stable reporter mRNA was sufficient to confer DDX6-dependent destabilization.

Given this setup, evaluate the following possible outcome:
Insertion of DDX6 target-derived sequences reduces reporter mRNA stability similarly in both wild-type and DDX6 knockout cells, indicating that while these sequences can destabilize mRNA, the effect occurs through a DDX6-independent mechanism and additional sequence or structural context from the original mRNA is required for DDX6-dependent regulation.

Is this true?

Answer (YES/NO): NO